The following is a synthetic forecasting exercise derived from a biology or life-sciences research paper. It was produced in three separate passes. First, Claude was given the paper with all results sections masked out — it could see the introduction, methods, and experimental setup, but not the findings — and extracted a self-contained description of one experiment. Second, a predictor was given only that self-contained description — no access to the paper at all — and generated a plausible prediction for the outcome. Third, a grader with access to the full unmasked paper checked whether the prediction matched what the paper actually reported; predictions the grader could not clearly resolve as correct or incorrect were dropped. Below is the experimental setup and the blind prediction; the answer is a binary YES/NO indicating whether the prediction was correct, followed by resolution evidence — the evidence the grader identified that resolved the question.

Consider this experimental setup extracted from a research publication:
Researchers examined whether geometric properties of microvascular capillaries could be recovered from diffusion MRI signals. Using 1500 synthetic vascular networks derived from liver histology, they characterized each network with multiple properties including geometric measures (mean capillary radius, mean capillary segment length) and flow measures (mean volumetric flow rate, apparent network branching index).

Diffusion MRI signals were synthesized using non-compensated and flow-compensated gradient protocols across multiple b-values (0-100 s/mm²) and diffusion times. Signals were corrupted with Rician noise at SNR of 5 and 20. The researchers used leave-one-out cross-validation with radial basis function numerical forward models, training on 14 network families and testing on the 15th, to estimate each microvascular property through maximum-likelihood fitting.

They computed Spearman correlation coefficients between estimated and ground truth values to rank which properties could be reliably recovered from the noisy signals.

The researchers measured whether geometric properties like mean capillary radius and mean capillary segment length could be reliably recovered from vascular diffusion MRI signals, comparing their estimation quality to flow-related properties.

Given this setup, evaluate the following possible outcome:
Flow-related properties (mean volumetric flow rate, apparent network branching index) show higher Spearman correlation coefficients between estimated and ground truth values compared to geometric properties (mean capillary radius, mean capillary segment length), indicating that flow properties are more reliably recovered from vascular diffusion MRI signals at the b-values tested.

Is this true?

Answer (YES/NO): YES